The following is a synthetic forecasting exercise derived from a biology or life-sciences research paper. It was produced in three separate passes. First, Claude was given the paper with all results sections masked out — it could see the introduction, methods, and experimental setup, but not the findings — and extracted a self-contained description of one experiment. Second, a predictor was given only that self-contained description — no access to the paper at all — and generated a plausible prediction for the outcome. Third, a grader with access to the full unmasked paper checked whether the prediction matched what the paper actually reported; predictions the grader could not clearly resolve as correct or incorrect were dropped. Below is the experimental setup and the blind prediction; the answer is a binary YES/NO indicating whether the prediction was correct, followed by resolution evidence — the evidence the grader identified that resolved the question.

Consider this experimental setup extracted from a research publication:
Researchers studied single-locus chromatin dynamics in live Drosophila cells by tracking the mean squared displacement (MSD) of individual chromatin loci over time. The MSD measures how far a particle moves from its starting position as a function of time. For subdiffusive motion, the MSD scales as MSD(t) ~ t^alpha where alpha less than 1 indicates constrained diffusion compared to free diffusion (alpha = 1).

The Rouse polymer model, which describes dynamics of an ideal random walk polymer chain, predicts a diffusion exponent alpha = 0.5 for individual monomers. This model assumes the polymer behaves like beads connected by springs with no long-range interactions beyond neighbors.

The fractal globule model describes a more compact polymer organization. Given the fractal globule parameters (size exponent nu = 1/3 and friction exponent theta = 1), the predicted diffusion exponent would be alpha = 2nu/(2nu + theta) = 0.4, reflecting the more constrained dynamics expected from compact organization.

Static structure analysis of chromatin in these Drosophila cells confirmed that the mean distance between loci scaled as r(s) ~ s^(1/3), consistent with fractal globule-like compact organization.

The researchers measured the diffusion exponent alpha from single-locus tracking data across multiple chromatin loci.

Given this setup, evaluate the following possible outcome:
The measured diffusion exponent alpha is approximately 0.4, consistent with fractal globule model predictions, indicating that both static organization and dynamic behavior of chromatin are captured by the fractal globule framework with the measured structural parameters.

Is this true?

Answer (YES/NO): NO